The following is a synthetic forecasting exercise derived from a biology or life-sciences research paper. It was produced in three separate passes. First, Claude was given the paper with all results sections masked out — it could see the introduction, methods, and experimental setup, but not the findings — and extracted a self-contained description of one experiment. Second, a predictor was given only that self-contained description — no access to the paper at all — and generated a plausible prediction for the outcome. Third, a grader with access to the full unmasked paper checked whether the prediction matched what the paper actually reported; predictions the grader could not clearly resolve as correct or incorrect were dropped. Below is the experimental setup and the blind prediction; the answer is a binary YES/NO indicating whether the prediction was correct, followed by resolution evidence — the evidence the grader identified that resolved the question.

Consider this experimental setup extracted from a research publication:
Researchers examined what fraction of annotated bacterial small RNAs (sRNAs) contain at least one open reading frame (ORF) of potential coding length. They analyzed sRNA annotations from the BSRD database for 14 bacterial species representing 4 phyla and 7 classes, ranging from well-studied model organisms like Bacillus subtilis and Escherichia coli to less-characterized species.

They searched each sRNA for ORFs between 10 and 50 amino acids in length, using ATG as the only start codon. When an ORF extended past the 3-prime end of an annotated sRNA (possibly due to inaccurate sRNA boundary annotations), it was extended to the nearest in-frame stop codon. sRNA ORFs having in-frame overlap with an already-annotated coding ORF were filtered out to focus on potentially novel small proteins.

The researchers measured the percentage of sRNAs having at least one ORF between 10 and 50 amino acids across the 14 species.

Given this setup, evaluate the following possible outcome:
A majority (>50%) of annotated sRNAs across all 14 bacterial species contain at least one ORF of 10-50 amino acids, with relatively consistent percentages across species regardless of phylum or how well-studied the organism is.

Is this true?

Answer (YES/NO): NO